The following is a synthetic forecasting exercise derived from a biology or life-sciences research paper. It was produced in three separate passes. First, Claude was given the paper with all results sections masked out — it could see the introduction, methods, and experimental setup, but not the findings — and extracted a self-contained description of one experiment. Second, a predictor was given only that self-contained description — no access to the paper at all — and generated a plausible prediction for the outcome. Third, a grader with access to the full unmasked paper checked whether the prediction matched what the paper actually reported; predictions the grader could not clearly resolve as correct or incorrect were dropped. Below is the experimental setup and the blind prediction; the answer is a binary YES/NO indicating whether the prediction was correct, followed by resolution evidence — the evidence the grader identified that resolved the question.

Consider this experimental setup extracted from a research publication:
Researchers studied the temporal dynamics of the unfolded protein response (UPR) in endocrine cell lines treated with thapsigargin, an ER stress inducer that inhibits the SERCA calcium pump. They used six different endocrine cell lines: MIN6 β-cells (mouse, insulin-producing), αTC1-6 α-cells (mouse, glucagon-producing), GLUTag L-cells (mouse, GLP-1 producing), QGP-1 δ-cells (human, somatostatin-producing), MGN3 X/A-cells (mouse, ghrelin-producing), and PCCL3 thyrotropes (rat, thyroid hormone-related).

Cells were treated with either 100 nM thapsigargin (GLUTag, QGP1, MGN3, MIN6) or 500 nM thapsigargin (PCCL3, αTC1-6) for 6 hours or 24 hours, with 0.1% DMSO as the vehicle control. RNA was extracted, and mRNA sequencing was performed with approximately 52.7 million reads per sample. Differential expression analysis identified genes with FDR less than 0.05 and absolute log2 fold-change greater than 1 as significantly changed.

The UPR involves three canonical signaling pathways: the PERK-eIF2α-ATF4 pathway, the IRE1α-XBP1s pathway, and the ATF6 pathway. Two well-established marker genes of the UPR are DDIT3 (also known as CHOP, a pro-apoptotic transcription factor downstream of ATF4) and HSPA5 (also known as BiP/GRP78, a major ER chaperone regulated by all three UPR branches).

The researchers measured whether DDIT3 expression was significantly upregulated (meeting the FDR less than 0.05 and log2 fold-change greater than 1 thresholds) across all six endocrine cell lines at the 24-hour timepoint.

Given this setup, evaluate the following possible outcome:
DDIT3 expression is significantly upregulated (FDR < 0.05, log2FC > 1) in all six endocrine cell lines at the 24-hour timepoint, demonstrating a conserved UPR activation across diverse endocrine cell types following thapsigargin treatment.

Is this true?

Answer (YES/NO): YES